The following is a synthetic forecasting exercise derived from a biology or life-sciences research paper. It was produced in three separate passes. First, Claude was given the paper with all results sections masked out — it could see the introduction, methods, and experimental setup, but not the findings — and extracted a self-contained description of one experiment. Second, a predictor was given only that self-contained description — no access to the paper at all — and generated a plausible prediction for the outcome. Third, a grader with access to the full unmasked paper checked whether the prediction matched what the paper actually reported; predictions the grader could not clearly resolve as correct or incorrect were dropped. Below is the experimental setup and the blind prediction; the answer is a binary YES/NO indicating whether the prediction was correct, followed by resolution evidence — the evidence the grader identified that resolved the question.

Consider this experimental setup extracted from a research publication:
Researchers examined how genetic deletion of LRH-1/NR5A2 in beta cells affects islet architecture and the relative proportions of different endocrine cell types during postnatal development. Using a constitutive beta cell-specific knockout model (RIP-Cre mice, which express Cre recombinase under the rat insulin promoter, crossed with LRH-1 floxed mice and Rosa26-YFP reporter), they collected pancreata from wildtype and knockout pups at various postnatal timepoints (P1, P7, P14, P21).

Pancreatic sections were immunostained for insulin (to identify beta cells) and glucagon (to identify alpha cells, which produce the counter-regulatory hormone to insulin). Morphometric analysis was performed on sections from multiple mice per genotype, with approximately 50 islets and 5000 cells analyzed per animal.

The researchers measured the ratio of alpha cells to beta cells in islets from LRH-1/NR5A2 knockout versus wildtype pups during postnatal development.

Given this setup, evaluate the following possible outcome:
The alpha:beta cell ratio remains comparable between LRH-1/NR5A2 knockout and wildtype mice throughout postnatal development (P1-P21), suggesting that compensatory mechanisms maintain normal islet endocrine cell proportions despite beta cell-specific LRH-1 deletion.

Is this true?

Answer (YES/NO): NO